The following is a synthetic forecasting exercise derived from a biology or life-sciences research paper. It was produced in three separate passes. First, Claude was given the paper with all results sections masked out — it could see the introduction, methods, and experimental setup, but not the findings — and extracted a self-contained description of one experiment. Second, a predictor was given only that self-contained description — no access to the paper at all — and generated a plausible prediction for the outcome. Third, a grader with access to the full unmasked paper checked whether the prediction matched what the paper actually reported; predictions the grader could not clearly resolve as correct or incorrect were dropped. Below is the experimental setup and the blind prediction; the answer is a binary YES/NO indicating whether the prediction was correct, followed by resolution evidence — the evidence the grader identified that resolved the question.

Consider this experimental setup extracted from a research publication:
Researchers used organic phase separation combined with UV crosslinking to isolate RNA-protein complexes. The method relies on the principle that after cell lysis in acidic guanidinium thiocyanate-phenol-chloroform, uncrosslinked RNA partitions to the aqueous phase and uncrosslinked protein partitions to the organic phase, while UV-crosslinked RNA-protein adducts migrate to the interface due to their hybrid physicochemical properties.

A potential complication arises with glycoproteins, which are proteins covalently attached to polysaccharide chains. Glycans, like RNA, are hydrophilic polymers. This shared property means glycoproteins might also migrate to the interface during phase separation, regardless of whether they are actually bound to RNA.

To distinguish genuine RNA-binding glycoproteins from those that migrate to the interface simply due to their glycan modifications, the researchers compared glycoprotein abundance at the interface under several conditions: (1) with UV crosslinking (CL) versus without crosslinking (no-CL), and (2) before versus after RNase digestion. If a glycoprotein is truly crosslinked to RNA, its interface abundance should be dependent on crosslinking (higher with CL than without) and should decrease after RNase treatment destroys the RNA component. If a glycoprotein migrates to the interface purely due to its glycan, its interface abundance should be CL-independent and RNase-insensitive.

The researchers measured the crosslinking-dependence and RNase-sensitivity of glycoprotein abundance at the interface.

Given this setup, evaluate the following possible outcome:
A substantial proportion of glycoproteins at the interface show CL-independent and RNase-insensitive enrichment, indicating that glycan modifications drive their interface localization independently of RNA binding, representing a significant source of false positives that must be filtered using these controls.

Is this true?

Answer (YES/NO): YES